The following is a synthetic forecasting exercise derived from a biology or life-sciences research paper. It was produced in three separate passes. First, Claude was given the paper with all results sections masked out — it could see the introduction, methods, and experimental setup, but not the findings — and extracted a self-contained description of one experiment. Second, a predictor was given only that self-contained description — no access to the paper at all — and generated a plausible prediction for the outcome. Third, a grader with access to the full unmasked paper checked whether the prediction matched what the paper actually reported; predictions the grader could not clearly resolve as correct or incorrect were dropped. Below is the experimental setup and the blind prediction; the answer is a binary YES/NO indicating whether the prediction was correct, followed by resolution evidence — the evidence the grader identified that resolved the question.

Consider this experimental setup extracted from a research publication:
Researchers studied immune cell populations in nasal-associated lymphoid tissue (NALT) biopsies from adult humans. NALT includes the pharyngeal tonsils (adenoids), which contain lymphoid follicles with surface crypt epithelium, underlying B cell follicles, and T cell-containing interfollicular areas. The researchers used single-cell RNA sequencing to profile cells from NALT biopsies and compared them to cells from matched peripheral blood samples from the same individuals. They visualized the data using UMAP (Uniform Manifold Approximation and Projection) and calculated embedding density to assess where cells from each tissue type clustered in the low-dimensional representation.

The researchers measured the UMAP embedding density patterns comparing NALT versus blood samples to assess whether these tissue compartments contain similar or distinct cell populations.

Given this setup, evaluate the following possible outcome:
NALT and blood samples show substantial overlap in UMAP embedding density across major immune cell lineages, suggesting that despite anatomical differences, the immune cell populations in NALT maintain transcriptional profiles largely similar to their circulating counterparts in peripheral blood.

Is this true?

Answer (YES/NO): NO